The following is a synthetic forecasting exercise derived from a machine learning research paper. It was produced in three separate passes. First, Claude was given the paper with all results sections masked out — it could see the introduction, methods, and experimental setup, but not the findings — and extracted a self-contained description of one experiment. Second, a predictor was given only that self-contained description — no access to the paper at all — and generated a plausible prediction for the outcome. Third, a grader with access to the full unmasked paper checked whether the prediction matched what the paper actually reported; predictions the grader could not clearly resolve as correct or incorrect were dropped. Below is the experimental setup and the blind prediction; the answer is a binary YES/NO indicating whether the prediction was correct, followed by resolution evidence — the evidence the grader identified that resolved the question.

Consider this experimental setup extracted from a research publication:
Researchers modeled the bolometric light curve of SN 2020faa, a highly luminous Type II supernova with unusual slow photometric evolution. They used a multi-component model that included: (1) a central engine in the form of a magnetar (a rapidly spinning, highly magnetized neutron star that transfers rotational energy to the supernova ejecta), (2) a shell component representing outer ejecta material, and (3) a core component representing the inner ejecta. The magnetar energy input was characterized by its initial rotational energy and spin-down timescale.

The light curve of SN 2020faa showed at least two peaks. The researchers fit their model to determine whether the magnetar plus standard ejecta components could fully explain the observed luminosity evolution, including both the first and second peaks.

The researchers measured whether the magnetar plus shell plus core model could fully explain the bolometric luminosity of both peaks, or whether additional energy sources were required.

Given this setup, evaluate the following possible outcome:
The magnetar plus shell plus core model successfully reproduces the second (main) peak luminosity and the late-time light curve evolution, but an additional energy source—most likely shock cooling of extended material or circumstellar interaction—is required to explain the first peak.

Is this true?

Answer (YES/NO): NO